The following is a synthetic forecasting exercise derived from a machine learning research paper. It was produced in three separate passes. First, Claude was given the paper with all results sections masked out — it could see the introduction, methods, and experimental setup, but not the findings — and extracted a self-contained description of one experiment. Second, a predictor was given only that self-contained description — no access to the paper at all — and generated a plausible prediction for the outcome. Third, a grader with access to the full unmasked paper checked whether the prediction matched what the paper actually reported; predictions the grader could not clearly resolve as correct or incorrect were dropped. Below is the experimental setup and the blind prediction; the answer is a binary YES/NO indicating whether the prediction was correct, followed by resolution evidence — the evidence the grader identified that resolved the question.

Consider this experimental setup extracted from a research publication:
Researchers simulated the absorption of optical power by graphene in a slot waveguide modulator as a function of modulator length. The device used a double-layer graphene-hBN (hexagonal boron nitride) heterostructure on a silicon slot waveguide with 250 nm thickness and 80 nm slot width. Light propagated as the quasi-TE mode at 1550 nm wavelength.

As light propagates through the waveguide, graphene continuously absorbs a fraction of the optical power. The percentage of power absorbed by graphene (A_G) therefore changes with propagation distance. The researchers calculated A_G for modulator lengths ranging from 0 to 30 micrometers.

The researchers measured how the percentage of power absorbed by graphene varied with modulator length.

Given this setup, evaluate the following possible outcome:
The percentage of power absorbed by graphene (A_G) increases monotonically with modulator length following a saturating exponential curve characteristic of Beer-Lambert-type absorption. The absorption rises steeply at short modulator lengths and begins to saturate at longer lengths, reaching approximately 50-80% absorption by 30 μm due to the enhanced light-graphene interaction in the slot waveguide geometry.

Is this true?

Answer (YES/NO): NO